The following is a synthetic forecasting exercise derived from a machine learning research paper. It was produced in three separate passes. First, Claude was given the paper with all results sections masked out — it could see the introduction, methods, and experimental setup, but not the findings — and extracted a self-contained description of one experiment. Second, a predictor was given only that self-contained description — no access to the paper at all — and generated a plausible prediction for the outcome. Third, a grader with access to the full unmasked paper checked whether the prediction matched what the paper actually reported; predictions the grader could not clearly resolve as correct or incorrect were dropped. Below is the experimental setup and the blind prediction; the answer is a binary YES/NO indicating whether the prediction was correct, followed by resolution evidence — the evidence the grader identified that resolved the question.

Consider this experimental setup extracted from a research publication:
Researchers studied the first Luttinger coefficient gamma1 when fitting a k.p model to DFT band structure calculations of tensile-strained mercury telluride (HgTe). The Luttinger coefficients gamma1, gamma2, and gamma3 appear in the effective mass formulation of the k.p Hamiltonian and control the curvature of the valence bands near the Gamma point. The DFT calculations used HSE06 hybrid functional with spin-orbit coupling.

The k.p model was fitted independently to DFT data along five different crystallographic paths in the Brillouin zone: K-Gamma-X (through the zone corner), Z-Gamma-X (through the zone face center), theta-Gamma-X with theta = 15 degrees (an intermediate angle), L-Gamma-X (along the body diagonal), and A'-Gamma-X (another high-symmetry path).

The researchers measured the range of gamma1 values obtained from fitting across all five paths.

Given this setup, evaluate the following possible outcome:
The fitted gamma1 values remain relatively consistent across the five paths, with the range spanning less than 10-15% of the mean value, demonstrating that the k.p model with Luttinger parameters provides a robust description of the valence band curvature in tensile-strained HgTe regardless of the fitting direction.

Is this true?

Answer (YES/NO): YES